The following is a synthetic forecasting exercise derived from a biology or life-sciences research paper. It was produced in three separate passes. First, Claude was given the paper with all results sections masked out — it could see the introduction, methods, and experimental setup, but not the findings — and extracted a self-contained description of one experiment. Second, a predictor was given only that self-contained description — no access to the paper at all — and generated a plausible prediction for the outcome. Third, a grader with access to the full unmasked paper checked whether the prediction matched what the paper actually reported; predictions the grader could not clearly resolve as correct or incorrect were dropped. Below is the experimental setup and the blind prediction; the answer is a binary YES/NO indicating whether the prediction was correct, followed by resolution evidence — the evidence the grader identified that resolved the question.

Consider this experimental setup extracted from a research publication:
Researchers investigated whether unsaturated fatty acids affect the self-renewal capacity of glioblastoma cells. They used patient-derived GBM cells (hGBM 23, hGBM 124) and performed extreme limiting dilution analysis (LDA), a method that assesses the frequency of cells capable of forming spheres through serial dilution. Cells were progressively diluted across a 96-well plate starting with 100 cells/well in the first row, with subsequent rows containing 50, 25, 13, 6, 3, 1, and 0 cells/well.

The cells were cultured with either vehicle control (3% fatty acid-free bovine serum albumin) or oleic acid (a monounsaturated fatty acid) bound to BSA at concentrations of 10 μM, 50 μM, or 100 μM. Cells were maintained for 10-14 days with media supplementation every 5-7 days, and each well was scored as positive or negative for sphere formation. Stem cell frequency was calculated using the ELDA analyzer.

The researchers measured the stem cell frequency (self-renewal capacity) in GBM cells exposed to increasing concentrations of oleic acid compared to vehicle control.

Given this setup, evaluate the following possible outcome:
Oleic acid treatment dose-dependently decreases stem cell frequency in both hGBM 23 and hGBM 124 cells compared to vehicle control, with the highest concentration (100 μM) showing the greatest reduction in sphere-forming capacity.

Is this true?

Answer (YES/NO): NO